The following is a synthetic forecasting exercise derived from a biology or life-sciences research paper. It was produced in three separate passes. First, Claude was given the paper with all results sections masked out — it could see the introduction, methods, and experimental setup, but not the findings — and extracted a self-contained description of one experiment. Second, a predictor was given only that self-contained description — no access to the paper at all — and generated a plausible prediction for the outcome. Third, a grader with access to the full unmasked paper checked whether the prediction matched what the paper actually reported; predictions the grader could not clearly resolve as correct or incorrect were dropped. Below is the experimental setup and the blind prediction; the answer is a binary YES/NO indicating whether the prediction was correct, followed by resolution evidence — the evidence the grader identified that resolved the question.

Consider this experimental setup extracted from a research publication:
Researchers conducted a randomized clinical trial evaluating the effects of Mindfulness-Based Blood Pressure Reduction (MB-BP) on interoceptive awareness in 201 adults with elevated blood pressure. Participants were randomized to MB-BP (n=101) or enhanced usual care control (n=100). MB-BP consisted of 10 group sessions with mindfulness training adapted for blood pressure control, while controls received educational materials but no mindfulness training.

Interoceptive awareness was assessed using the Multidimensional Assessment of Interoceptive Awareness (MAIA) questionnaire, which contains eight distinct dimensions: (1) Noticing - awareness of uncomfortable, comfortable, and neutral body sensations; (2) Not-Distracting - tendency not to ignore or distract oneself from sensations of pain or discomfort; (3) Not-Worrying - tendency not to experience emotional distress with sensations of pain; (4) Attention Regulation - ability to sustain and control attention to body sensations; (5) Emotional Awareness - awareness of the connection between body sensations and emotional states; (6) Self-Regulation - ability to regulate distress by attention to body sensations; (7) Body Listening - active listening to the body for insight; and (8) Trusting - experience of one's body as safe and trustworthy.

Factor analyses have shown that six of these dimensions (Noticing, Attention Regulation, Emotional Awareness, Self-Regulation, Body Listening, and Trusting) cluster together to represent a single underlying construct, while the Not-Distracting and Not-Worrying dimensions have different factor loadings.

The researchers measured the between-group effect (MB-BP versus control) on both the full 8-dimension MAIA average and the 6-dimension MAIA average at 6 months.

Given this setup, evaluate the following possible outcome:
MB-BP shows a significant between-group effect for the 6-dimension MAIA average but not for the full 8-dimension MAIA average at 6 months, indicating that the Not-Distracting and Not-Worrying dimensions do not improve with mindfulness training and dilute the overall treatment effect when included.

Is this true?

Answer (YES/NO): NO